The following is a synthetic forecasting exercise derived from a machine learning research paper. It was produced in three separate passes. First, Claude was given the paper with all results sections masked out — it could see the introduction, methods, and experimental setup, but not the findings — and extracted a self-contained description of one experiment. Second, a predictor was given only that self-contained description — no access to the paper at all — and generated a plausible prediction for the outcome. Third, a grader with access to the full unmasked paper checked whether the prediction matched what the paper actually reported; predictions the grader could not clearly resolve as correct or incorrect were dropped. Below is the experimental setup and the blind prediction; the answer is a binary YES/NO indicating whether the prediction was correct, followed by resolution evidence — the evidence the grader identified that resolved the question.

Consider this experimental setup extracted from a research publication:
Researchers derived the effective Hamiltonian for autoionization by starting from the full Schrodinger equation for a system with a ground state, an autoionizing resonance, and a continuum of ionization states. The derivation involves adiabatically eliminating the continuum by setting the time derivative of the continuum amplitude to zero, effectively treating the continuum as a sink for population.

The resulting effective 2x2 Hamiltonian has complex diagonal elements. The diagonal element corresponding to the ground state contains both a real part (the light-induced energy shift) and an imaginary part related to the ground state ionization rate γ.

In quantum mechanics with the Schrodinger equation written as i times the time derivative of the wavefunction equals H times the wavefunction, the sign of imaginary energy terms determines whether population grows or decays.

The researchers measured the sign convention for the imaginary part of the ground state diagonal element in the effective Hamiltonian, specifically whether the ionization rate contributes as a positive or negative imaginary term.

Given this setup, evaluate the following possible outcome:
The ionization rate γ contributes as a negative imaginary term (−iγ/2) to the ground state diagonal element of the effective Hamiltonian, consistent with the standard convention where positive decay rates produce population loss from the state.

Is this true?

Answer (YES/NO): YES